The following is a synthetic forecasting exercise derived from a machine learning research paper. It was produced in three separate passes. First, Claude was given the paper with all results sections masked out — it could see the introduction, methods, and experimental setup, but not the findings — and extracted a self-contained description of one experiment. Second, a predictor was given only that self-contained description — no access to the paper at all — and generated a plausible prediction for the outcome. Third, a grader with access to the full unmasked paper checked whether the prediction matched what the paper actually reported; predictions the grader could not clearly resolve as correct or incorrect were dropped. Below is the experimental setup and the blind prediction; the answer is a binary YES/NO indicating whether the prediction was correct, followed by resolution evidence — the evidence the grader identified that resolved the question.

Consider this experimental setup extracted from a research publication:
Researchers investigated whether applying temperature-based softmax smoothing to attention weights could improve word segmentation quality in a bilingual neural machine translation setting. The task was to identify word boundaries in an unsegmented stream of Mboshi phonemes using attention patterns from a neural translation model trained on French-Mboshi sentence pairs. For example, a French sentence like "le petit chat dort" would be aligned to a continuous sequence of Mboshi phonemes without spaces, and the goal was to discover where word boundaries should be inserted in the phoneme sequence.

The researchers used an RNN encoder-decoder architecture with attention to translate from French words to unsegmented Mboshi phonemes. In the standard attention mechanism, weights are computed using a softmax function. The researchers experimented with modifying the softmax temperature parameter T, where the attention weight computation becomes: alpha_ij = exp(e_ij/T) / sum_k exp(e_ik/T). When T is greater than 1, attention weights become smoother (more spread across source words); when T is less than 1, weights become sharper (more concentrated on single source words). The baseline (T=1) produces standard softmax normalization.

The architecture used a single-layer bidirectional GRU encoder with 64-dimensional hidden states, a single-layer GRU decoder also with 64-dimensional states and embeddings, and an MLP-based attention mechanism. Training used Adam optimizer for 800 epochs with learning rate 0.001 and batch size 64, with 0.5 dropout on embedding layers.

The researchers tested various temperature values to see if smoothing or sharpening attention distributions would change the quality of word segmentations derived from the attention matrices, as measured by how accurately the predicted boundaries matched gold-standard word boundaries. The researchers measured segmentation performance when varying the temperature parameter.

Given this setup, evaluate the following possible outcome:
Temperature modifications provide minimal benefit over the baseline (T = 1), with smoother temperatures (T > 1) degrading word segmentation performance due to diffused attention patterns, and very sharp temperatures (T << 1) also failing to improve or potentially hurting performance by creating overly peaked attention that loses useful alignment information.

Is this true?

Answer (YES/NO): NO